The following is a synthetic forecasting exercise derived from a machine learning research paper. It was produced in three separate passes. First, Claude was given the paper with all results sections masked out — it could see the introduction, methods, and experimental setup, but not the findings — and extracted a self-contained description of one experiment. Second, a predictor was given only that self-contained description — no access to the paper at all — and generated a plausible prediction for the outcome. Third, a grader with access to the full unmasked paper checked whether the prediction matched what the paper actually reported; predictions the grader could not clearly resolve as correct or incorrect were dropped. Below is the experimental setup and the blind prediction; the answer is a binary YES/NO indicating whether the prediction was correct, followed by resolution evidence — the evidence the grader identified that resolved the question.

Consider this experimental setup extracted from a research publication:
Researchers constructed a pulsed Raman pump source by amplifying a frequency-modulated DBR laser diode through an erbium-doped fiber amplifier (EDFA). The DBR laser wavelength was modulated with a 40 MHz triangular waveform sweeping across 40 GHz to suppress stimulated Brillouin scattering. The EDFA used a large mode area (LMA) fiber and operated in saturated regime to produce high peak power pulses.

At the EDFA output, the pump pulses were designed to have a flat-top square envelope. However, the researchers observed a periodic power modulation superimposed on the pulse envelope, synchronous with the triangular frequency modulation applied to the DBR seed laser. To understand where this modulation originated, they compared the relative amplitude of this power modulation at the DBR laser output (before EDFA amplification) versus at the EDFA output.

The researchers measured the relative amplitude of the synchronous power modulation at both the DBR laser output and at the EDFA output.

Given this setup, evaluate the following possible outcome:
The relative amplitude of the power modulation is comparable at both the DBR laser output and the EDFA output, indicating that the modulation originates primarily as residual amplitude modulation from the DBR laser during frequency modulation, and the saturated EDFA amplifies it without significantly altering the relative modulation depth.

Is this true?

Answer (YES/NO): NO